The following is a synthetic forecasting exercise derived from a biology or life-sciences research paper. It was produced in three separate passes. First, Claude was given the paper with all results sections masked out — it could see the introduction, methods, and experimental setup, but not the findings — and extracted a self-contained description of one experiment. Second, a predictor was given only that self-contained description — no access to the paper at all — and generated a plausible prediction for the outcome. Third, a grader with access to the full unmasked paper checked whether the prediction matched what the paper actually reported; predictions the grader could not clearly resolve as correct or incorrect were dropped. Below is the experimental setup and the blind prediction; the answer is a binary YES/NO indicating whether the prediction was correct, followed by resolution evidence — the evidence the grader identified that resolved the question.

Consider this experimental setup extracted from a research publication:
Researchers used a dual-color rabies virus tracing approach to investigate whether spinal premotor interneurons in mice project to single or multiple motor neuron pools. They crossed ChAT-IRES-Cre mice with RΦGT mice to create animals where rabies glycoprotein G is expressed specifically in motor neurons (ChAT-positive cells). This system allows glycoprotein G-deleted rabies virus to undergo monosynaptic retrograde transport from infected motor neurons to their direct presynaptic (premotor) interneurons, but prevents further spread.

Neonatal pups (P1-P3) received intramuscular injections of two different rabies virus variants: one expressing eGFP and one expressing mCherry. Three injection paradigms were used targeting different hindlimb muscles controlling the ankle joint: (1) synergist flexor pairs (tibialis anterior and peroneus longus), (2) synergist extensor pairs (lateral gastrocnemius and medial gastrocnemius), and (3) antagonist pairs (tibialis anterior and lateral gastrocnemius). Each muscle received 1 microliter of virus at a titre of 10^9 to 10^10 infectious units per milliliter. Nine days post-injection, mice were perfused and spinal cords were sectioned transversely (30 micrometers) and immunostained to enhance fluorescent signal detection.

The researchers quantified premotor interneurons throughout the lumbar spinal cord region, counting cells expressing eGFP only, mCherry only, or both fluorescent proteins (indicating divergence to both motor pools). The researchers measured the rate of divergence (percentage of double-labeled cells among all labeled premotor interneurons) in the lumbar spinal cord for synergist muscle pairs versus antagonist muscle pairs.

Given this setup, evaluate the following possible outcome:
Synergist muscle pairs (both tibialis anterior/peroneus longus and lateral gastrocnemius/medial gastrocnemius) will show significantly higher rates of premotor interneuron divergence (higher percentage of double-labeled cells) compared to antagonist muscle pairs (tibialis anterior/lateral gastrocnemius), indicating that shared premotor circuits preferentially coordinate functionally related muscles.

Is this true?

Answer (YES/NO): NO